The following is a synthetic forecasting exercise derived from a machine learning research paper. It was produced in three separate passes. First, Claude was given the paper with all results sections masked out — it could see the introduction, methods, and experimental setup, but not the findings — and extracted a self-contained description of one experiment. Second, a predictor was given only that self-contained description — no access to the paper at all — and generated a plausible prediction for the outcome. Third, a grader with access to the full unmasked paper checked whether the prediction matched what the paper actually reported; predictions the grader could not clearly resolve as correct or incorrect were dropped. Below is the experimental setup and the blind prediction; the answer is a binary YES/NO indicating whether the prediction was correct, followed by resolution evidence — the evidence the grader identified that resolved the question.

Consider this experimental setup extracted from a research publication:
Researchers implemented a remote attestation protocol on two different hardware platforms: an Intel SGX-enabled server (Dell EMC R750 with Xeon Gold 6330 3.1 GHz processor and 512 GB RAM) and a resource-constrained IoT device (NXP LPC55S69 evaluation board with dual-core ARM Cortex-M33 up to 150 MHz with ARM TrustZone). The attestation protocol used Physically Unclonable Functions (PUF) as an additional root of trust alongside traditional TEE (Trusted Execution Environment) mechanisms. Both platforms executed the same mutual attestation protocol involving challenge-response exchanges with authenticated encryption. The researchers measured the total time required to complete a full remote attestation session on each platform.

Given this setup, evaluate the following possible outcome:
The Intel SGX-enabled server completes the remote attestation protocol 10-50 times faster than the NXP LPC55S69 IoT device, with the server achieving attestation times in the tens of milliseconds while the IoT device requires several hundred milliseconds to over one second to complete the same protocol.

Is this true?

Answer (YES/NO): NO